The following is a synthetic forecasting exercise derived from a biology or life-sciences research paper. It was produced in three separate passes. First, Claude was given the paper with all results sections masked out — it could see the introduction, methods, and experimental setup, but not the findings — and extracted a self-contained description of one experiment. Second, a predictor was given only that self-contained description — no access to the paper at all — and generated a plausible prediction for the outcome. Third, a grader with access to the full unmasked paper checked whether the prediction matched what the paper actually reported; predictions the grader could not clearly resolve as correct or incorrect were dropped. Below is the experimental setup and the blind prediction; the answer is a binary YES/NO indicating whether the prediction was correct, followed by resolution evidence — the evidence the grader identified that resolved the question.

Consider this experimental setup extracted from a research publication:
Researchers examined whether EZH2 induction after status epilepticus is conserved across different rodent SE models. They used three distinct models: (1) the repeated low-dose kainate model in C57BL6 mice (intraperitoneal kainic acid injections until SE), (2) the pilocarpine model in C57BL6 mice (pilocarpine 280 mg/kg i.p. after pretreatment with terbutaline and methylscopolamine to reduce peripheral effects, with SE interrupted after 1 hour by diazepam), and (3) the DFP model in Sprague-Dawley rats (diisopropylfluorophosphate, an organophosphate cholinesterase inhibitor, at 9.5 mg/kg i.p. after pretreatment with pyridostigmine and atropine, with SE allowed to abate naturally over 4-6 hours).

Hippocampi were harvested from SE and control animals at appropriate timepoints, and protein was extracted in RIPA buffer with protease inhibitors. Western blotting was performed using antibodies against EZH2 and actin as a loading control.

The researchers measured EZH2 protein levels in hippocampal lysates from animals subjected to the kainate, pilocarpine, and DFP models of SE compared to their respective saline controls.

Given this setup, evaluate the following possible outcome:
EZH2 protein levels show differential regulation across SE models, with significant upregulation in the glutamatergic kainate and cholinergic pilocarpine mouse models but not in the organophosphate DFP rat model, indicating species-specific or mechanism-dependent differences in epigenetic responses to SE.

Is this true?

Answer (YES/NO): NO